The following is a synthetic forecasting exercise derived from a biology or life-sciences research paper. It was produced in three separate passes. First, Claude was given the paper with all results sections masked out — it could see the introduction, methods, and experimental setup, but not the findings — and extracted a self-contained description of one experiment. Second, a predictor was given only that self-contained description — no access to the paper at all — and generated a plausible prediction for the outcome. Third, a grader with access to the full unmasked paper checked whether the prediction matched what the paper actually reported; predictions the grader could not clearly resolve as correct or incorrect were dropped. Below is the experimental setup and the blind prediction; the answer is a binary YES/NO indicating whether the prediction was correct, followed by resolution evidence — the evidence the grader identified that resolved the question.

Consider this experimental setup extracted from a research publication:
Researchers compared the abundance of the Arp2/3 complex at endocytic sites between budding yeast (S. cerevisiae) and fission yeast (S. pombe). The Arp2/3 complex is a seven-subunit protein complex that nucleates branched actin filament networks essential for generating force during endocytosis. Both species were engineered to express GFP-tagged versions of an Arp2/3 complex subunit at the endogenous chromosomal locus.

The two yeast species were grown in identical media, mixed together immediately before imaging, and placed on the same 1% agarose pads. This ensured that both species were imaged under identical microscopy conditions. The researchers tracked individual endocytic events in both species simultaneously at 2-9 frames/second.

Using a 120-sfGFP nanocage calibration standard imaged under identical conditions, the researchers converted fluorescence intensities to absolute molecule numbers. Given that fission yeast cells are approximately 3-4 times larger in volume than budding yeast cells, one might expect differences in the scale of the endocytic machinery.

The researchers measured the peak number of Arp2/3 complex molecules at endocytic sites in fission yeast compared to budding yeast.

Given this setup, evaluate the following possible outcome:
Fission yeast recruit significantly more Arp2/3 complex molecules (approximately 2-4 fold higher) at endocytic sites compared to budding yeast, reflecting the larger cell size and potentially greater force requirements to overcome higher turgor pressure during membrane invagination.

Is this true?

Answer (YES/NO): NO